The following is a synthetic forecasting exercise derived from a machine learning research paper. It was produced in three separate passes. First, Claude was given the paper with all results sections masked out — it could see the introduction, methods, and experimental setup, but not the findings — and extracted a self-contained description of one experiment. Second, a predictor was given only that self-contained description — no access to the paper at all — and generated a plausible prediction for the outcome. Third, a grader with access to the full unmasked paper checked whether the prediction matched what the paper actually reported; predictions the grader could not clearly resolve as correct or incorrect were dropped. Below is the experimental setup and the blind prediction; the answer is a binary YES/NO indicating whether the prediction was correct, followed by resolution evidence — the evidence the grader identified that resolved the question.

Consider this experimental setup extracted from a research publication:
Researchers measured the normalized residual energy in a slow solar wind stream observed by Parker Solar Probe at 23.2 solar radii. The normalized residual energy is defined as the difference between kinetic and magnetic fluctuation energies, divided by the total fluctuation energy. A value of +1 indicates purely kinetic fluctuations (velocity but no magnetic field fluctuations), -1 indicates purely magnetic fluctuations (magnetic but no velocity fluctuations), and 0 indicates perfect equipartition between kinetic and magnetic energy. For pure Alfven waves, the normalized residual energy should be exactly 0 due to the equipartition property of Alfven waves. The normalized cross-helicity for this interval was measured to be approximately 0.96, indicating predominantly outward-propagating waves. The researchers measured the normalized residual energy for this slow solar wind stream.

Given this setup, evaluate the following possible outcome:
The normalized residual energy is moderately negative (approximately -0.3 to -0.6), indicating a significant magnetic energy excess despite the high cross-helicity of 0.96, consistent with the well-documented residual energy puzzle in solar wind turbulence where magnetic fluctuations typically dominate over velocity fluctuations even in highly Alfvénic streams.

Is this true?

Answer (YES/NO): NO